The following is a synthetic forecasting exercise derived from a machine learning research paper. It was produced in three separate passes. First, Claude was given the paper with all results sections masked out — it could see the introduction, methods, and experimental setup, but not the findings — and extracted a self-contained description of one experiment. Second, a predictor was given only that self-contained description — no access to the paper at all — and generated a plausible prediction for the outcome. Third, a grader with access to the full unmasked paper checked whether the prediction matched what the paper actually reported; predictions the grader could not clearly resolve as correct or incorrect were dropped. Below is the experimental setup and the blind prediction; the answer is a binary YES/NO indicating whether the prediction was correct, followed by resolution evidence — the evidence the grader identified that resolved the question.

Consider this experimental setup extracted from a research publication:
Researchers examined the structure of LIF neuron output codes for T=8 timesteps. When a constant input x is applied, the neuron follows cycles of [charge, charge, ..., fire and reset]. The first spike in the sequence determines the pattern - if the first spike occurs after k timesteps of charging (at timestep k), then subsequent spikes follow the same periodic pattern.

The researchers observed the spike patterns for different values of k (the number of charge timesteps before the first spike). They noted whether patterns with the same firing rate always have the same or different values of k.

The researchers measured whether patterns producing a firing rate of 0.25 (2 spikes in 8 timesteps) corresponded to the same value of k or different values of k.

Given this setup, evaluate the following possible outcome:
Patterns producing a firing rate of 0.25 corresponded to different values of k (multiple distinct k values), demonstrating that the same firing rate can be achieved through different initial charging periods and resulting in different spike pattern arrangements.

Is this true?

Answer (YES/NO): YES